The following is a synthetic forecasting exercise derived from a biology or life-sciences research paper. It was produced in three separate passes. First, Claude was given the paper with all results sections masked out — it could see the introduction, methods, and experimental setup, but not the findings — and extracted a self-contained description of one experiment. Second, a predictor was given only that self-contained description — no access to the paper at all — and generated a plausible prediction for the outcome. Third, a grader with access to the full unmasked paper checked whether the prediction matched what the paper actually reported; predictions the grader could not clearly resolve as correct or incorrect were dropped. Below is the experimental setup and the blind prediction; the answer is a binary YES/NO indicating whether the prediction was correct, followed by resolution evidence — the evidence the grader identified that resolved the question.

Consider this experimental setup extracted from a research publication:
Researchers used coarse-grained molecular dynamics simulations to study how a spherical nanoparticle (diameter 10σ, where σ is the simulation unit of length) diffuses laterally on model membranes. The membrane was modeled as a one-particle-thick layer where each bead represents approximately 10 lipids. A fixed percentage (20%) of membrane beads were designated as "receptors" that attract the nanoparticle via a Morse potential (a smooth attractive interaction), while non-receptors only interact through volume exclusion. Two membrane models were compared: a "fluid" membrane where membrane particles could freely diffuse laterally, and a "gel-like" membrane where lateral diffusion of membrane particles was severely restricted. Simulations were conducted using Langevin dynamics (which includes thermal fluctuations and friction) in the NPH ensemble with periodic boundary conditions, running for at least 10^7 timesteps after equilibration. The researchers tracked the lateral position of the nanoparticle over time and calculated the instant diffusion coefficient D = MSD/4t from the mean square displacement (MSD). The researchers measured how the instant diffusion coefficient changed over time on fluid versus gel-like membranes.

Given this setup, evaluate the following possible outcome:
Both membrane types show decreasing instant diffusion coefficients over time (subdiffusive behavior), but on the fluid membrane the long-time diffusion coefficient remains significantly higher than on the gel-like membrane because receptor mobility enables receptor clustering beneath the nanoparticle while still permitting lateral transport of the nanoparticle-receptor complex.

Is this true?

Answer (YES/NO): NO